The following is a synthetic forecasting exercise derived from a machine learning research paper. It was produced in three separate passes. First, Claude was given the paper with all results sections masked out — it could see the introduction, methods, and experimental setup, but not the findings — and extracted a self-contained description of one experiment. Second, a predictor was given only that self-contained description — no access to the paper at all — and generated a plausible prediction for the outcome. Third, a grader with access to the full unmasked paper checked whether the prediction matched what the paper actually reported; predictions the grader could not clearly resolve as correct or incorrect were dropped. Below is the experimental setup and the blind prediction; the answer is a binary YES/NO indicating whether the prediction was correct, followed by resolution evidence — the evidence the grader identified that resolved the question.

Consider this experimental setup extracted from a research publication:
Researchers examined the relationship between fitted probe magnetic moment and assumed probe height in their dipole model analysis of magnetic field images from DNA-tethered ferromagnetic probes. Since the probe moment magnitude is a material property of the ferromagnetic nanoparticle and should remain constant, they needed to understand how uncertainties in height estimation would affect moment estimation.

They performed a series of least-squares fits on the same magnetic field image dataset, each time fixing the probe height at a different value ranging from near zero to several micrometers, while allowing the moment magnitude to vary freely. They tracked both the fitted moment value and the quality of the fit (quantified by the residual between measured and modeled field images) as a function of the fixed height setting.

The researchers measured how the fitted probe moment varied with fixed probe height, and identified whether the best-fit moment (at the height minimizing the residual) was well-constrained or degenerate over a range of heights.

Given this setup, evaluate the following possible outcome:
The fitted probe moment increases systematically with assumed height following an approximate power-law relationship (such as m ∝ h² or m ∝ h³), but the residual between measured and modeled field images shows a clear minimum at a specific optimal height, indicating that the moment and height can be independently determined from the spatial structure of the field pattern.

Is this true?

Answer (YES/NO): NO